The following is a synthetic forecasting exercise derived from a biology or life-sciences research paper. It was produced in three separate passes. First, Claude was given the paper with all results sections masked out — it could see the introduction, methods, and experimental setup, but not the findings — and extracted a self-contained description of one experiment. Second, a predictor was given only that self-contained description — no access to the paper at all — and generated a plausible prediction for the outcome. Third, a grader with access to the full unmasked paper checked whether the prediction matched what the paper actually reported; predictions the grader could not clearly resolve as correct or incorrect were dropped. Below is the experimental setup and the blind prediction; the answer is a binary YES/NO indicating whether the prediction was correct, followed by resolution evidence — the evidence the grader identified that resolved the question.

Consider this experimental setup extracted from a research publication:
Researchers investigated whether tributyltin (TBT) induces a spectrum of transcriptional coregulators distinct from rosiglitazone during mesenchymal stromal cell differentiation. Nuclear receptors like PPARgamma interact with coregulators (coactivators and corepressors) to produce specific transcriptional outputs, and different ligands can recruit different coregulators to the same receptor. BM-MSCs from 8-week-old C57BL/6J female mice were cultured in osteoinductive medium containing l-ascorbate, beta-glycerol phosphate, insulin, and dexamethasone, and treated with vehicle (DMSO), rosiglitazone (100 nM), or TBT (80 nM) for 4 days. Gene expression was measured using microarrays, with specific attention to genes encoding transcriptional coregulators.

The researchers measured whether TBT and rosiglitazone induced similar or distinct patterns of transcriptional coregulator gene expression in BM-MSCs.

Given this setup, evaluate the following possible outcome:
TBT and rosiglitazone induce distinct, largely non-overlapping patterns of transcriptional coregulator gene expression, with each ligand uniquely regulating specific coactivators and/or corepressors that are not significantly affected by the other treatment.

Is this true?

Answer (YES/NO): NO